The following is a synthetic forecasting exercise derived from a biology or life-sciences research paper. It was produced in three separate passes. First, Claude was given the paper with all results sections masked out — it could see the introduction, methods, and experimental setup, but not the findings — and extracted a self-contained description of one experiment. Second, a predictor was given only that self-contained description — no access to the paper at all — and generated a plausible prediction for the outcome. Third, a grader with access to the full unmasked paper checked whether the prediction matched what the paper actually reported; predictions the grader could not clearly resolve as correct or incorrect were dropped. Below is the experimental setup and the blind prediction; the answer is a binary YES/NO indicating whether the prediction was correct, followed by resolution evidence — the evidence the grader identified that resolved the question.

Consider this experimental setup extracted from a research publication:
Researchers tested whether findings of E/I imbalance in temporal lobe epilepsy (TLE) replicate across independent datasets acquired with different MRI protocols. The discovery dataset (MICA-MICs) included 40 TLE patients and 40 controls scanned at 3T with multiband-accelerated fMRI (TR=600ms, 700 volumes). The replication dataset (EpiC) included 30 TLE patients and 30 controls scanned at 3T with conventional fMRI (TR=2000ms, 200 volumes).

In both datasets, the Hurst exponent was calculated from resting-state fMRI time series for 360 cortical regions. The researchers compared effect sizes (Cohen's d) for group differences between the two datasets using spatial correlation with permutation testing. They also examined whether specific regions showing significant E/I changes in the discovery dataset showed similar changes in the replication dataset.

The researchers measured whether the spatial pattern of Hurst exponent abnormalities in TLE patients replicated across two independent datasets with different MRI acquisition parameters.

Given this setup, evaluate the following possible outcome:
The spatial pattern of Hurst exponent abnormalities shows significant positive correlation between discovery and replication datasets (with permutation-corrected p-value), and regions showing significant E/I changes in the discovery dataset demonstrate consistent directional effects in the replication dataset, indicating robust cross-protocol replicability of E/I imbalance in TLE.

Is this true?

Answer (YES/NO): YES